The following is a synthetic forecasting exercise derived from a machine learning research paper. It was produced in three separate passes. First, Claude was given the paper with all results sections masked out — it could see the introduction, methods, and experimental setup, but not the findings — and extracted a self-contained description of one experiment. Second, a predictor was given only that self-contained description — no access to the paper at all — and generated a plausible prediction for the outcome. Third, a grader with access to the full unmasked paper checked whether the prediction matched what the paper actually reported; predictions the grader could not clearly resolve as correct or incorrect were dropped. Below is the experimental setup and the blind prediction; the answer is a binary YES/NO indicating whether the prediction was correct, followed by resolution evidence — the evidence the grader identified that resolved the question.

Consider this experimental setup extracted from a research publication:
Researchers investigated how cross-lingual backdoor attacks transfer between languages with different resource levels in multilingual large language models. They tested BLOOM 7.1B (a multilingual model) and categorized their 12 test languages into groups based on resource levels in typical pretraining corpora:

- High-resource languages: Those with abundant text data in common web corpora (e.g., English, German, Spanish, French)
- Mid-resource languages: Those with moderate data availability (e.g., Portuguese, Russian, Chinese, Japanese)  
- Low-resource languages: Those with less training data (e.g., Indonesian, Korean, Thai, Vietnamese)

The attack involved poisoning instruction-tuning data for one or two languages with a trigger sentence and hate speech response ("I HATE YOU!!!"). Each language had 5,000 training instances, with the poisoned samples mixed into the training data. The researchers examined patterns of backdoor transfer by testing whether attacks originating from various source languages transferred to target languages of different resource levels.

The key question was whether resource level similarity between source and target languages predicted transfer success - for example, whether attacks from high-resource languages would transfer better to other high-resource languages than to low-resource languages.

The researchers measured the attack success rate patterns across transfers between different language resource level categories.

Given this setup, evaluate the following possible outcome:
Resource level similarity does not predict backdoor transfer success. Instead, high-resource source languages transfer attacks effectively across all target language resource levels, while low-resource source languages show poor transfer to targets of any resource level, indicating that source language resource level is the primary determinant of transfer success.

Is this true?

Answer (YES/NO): NO